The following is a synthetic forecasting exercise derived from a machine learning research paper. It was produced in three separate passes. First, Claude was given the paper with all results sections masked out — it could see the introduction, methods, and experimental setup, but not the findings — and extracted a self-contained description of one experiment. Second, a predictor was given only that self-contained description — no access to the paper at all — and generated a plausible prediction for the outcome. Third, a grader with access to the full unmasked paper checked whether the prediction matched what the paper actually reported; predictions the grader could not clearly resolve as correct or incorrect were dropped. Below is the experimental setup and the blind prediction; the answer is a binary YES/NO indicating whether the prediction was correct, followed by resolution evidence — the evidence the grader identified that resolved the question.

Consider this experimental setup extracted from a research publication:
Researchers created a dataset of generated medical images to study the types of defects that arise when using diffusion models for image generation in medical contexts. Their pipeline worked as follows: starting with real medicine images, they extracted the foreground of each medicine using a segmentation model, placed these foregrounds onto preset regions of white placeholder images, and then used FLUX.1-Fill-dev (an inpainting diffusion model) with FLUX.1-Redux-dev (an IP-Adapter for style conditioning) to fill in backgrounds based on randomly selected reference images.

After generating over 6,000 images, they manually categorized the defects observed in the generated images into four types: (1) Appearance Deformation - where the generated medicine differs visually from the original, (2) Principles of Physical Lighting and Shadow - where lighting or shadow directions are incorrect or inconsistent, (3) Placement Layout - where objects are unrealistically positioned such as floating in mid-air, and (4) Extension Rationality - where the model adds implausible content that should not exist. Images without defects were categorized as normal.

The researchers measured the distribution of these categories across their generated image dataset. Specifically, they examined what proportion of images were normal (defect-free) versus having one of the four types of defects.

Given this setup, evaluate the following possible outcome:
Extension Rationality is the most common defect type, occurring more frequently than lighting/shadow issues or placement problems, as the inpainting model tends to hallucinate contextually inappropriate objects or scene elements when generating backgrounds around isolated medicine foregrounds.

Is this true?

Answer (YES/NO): NO